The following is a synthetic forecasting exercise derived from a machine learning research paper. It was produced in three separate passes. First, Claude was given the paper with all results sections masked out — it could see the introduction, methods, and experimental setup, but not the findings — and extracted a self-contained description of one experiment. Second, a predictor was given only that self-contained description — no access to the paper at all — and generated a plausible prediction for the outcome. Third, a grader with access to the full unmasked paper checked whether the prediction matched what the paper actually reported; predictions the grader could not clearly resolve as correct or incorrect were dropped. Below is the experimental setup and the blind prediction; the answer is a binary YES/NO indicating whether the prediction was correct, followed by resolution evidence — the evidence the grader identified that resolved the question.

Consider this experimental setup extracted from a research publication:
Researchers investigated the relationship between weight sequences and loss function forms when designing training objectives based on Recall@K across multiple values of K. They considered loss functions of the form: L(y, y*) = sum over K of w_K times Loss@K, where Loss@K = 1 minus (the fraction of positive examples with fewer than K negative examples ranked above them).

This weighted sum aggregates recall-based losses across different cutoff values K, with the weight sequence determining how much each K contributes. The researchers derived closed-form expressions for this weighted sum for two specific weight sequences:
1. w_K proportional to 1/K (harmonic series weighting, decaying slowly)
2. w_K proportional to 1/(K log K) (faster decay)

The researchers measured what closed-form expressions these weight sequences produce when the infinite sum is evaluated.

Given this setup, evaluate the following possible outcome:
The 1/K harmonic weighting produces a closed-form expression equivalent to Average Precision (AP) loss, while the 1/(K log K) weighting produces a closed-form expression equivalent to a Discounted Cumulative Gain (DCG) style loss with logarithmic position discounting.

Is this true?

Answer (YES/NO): NO